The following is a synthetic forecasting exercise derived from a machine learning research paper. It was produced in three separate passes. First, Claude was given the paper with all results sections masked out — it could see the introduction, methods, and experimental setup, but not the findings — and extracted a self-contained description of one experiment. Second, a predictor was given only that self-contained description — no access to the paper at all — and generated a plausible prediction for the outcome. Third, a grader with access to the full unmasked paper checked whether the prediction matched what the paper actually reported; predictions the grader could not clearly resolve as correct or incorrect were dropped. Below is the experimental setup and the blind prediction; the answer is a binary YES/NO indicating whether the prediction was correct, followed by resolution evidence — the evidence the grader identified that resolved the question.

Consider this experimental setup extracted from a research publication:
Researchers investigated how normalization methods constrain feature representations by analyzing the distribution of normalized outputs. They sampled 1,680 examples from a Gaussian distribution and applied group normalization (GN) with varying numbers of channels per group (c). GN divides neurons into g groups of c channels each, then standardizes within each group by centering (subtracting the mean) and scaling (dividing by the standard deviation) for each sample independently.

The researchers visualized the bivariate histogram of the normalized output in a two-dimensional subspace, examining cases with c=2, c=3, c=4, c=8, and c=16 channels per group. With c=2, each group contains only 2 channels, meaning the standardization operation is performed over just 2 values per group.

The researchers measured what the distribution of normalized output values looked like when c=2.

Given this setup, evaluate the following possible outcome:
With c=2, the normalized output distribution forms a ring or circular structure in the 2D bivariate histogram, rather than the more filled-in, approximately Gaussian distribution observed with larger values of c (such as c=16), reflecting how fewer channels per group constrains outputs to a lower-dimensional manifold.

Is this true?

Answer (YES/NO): NO